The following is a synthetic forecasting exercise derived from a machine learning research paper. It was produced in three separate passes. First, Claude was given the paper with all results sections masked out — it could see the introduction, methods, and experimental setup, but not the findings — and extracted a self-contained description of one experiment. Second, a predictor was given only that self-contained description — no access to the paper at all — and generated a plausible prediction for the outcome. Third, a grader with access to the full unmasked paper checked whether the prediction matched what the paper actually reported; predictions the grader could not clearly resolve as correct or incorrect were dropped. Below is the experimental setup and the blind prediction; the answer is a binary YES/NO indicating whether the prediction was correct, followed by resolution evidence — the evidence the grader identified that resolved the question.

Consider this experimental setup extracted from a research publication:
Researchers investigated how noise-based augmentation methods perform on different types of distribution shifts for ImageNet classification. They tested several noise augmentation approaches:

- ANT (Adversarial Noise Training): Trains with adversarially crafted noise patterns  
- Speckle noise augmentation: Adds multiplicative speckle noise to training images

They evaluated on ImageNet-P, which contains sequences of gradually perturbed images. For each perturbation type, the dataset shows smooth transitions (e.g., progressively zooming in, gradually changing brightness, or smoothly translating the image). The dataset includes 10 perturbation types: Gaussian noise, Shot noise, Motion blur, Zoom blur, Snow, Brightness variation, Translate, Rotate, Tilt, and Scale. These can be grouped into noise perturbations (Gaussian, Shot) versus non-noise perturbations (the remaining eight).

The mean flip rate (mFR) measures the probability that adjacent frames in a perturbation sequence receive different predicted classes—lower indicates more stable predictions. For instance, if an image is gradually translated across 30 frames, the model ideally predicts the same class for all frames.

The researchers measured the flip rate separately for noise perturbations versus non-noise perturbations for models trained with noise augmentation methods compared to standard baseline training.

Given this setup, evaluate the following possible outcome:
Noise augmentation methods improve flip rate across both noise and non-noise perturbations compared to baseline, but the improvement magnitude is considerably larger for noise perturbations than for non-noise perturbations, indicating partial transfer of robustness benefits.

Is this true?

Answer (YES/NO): YES